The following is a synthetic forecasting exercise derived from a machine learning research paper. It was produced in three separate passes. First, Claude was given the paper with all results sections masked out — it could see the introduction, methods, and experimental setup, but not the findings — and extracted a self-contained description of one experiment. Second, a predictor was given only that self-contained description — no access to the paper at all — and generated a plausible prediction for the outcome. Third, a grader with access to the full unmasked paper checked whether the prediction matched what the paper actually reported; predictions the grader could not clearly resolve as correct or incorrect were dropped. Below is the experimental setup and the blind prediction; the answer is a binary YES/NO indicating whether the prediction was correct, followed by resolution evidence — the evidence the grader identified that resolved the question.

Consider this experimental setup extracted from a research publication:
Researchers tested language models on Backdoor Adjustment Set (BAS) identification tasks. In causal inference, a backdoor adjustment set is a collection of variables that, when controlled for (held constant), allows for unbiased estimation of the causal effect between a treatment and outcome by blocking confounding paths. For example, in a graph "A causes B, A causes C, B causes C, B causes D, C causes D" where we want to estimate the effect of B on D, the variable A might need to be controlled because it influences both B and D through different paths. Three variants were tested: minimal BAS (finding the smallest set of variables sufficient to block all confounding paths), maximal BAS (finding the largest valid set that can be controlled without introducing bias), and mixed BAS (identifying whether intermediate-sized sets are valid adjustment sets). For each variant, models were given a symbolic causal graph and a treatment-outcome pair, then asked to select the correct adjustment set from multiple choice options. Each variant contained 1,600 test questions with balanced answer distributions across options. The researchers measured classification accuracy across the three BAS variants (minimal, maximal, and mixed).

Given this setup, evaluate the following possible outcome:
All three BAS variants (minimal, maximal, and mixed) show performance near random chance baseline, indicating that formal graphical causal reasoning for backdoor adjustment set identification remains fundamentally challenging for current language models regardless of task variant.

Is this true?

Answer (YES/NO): NO